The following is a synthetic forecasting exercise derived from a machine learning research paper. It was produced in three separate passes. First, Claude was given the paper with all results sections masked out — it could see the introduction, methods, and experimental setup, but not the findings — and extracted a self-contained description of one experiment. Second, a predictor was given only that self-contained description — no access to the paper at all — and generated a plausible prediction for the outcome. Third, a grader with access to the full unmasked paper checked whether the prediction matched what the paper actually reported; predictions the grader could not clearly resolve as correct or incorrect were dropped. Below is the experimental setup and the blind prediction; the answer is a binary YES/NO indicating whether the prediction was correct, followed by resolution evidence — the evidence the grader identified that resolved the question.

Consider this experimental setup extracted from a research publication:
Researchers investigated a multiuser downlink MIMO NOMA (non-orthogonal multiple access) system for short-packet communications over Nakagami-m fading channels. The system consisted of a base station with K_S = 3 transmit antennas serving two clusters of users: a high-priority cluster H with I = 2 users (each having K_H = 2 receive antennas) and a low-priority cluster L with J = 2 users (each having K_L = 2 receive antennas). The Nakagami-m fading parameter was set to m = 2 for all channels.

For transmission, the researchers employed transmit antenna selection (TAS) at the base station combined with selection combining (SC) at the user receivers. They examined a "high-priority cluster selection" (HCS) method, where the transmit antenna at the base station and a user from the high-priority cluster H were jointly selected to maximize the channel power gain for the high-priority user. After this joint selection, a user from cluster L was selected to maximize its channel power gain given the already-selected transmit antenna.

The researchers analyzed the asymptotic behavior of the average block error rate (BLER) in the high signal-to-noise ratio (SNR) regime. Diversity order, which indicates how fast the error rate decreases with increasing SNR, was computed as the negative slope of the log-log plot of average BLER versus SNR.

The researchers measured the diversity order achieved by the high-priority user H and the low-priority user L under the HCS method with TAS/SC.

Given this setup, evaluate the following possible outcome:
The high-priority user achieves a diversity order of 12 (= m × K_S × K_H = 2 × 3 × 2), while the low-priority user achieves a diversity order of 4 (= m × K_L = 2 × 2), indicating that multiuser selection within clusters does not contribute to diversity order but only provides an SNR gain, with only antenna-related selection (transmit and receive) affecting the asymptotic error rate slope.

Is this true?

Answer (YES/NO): NO